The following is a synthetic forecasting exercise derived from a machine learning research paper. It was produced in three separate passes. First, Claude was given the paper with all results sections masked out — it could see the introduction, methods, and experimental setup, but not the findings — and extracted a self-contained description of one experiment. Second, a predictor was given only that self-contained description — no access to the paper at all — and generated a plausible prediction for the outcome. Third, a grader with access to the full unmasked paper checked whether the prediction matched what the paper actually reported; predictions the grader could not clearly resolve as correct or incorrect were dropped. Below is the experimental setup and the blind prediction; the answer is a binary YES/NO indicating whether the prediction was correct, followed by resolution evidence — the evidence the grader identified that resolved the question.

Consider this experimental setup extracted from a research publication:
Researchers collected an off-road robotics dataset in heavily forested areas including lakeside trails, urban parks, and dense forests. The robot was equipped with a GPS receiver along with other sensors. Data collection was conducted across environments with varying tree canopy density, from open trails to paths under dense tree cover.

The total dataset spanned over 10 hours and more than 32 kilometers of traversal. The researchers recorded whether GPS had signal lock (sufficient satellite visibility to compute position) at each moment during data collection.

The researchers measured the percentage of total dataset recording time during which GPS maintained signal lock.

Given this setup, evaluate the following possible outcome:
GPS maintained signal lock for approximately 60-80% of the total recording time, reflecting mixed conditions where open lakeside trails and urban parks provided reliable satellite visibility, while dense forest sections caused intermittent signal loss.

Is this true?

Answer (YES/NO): NO